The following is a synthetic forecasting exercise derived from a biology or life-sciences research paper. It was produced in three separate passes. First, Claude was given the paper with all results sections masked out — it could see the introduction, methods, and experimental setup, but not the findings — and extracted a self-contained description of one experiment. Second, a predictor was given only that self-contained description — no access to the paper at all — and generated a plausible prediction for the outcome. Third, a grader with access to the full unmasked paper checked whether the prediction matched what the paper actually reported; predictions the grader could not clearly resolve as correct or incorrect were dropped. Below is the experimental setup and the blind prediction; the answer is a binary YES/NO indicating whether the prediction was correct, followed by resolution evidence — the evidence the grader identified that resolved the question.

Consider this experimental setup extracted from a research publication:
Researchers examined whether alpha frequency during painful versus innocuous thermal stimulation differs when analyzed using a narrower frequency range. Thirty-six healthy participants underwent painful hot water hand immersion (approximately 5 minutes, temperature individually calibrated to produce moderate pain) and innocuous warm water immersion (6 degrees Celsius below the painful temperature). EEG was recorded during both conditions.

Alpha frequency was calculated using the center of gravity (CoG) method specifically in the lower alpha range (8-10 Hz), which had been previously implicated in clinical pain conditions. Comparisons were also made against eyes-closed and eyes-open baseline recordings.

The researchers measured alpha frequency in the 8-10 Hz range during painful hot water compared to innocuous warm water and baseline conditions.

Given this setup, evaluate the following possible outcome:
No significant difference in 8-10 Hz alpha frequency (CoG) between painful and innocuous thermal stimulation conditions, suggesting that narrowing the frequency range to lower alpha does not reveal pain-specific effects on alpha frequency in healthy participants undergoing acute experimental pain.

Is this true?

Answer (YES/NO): YES